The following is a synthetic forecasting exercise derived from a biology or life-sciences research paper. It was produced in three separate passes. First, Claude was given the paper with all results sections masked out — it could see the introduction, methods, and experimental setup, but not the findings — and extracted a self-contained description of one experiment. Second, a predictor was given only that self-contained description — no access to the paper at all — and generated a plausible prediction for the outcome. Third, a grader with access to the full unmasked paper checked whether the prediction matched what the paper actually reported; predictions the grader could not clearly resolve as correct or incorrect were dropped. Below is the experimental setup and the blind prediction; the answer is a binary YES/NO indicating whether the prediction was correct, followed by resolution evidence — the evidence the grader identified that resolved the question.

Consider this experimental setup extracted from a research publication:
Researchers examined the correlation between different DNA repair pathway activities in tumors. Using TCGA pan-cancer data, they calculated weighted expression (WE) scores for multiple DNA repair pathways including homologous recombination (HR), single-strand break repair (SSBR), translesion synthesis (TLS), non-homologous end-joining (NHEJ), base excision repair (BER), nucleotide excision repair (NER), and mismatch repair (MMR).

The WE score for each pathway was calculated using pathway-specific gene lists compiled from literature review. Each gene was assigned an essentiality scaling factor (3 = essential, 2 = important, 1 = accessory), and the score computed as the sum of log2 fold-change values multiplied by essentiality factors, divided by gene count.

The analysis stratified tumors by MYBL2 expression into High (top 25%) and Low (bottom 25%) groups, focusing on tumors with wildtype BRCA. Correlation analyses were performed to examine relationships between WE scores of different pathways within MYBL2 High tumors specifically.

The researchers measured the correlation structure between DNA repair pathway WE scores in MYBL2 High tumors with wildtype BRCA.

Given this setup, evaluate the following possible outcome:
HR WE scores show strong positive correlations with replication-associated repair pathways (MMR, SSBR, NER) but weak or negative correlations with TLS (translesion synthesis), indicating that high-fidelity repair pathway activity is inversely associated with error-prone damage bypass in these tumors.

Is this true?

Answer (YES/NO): NO